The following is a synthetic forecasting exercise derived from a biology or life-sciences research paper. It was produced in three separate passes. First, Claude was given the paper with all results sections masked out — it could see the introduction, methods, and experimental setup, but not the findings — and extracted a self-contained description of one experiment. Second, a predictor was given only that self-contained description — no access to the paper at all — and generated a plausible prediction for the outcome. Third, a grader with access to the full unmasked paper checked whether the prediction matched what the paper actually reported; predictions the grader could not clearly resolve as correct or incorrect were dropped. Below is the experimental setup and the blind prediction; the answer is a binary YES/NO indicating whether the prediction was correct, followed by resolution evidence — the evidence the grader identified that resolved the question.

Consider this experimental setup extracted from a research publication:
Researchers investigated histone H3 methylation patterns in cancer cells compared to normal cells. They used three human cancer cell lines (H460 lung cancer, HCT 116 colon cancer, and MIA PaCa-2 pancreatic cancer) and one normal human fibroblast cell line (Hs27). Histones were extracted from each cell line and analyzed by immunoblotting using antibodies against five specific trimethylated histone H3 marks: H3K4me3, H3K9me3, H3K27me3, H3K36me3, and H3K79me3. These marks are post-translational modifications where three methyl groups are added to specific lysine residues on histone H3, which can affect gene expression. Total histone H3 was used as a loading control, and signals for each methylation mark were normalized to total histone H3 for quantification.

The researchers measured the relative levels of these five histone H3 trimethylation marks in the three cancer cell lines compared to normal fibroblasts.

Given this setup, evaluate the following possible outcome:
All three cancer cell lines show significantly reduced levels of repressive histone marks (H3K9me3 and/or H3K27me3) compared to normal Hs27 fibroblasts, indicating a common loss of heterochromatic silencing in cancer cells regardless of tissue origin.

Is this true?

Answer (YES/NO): NO